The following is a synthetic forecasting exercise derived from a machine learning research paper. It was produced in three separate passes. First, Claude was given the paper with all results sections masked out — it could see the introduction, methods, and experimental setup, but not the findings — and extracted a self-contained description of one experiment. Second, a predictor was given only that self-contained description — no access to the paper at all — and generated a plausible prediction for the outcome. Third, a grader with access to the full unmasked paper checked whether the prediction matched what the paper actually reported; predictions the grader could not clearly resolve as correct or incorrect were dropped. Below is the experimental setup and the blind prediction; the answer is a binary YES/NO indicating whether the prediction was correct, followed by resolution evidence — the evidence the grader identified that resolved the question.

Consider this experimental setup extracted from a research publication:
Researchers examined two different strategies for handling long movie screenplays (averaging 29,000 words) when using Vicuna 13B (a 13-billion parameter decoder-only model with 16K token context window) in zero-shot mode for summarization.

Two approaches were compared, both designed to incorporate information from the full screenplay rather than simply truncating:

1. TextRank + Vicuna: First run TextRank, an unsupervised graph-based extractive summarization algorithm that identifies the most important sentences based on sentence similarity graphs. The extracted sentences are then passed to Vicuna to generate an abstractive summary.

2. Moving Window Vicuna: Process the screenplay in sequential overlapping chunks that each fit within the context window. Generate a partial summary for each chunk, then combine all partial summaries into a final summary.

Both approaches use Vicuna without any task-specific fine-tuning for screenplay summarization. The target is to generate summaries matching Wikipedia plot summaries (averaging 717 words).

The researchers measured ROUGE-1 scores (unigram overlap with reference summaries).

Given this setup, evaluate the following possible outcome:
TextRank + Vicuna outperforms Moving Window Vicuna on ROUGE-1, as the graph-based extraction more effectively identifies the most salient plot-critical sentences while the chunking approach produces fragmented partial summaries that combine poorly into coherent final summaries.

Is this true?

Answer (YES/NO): NO